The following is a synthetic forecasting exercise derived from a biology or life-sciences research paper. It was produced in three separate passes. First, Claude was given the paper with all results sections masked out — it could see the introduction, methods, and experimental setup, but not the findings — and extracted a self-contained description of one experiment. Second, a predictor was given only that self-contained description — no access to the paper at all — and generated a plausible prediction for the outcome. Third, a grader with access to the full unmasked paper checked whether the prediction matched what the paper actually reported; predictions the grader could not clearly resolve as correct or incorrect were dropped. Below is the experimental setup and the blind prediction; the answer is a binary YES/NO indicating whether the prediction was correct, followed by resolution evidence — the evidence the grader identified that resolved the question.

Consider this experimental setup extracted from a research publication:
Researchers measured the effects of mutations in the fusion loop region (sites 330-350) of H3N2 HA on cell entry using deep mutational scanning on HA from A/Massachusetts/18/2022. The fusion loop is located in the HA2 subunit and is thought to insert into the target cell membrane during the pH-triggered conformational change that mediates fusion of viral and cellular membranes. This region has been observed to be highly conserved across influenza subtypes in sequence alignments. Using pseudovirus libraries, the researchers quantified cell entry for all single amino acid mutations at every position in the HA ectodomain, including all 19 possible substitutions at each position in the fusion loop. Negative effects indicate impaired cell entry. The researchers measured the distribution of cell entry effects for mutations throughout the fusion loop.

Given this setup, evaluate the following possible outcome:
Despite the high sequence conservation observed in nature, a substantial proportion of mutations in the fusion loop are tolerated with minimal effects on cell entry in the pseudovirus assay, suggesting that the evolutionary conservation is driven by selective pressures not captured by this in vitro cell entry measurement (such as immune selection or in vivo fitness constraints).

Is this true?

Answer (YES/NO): NO